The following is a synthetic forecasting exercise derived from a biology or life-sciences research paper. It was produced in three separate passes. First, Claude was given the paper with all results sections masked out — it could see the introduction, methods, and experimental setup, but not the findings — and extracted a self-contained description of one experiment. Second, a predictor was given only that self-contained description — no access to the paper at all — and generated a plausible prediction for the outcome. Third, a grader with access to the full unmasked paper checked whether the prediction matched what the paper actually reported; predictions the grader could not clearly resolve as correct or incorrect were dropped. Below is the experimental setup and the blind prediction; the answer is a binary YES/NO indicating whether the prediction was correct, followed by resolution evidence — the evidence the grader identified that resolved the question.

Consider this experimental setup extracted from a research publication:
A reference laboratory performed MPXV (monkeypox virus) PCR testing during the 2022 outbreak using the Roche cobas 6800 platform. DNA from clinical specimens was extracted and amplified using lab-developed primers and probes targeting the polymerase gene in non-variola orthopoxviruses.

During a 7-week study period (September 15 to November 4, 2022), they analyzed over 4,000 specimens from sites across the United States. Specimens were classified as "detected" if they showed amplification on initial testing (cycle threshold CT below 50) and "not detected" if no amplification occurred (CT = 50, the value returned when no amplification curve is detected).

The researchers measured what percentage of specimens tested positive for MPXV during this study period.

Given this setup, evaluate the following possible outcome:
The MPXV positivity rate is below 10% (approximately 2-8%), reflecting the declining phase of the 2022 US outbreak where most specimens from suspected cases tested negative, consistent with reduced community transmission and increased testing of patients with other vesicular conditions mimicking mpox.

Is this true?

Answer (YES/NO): NO